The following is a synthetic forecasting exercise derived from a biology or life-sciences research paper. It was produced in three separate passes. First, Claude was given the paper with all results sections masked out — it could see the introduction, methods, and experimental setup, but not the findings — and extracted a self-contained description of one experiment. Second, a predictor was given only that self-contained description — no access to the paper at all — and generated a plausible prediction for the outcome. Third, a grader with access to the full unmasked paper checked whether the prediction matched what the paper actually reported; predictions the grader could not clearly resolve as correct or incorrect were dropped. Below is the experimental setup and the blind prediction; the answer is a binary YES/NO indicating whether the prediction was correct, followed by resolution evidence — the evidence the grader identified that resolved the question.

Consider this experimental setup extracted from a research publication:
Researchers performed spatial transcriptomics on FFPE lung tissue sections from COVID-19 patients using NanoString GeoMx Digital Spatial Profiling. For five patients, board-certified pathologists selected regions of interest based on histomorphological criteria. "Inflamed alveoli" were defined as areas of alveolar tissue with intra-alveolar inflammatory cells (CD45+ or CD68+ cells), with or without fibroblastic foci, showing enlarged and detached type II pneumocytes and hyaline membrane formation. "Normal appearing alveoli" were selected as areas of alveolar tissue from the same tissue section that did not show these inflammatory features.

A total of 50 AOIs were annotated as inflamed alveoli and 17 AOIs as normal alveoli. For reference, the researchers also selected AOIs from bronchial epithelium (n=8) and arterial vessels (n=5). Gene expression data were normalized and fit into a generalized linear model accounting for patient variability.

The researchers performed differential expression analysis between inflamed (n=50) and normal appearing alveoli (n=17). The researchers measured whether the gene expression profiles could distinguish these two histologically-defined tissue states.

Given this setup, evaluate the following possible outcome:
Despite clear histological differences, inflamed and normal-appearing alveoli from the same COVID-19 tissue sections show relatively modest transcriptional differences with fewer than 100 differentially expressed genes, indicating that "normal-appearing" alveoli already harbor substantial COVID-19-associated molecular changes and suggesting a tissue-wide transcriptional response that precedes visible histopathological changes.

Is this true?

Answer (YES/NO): NO